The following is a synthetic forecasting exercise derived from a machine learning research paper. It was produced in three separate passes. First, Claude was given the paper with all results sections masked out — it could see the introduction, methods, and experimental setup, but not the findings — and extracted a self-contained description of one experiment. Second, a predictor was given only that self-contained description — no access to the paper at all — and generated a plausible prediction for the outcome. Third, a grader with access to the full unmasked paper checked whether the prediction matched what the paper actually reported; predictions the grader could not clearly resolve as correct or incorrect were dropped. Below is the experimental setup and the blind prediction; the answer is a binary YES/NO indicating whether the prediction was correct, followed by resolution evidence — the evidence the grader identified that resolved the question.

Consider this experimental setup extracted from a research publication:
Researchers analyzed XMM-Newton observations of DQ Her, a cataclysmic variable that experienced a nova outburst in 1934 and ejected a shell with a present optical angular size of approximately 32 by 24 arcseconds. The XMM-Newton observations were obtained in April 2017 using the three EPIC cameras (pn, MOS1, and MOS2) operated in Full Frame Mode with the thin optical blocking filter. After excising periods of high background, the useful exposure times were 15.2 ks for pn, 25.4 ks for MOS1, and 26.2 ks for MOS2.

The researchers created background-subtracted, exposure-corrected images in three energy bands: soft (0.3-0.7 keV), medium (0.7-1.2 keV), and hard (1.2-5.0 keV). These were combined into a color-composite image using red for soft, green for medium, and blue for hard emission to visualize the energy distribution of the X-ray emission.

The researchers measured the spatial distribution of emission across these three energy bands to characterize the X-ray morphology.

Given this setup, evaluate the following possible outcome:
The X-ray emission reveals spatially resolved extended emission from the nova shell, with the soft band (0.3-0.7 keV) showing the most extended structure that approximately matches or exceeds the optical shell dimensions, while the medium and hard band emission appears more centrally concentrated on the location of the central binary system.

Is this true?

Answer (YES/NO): NO